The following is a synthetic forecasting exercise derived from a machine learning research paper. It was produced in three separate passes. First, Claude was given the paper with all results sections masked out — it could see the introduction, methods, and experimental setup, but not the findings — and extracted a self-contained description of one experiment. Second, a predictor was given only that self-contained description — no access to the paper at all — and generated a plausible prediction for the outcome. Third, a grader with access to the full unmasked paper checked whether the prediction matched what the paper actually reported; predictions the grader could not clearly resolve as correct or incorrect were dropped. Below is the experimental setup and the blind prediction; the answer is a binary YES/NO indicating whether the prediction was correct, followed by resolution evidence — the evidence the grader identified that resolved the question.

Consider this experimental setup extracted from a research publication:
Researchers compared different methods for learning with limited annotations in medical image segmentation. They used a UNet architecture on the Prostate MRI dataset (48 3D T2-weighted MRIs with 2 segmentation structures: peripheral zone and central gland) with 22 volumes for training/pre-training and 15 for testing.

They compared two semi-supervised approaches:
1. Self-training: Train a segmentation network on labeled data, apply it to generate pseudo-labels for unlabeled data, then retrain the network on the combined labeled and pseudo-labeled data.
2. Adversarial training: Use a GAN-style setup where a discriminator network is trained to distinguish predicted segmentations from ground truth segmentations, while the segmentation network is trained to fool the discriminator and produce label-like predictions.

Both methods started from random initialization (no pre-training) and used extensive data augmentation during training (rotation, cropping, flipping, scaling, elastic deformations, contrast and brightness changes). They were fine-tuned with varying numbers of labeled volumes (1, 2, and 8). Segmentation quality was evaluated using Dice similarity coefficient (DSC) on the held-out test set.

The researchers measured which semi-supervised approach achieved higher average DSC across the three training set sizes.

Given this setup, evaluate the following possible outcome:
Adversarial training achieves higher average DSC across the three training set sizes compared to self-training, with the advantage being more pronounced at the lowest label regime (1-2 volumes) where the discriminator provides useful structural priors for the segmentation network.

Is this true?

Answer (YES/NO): NO